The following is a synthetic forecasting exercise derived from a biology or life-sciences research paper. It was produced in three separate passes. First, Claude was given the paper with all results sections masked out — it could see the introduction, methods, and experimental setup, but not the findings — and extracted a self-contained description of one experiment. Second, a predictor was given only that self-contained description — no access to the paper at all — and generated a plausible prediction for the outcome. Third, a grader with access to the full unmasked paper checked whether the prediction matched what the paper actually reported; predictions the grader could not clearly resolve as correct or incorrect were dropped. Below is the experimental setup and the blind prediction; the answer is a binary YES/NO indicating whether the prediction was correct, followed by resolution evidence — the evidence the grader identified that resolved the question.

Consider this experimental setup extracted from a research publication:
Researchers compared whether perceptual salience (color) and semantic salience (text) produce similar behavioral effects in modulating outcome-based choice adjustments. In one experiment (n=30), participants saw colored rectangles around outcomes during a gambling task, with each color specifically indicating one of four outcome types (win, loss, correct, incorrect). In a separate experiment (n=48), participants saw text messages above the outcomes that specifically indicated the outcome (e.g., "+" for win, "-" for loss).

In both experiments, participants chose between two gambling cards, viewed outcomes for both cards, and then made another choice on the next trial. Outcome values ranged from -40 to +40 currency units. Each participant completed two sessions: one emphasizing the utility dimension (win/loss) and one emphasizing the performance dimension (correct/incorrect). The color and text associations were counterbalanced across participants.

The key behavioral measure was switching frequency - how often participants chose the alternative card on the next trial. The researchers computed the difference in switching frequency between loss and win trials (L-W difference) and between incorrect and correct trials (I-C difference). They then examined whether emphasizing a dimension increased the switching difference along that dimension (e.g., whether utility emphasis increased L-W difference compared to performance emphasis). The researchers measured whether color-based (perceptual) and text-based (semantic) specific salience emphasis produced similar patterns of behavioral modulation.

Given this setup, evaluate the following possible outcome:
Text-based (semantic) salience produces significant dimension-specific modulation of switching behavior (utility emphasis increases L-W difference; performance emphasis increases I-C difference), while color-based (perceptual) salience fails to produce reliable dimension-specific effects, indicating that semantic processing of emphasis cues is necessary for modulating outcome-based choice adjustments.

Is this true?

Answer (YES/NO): NO